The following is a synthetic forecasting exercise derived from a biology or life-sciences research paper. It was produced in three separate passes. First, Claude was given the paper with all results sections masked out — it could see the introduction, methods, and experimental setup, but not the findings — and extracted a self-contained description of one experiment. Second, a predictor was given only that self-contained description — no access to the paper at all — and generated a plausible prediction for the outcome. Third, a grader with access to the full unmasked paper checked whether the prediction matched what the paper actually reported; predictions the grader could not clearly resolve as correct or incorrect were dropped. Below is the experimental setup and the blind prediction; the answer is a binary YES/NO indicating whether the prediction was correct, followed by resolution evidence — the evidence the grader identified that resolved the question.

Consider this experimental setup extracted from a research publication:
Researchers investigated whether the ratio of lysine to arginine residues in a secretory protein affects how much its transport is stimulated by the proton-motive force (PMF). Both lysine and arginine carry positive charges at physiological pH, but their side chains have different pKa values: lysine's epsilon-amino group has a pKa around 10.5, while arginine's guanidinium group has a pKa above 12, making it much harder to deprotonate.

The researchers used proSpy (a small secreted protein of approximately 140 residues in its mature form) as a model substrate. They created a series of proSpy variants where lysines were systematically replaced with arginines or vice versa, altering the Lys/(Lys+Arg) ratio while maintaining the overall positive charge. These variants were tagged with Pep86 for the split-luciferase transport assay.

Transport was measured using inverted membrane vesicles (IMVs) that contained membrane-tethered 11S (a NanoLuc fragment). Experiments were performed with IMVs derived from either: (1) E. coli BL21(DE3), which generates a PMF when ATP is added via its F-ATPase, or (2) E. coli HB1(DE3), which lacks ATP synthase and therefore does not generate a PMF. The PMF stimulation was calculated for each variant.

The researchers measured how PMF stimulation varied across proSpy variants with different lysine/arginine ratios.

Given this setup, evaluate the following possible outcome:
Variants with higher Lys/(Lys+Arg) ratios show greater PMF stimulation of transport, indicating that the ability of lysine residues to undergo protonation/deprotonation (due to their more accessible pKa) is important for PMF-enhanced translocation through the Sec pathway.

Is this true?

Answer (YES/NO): YES